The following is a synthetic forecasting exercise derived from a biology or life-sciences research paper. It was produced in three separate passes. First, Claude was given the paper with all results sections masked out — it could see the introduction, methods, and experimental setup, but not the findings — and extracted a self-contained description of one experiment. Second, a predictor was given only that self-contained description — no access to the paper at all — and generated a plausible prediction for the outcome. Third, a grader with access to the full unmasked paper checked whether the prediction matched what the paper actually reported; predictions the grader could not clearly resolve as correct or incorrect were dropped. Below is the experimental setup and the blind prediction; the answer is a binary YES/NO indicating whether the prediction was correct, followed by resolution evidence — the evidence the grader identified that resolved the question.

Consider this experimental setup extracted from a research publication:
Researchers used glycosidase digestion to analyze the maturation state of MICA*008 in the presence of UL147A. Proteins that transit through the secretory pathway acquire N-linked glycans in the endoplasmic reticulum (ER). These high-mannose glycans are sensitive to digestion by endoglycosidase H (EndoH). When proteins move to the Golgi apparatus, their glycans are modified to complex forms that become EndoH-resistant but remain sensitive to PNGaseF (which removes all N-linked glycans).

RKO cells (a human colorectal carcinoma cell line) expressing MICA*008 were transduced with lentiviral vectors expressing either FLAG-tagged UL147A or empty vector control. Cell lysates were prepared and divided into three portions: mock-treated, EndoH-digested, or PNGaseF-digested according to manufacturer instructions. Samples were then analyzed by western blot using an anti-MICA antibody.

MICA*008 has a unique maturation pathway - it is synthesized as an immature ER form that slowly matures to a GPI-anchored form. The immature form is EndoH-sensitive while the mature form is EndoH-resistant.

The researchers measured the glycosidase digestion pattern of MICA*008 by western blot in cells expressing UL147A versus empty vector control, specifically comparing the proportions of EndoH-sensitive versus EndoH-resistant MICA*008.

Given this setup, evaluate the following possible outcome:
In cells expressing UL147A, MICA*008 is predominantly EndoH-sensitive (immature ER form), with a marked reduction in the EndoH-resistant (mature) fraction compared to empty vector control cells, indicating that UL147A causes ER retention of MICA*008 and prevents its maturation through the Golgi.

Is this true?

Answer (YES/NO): NO